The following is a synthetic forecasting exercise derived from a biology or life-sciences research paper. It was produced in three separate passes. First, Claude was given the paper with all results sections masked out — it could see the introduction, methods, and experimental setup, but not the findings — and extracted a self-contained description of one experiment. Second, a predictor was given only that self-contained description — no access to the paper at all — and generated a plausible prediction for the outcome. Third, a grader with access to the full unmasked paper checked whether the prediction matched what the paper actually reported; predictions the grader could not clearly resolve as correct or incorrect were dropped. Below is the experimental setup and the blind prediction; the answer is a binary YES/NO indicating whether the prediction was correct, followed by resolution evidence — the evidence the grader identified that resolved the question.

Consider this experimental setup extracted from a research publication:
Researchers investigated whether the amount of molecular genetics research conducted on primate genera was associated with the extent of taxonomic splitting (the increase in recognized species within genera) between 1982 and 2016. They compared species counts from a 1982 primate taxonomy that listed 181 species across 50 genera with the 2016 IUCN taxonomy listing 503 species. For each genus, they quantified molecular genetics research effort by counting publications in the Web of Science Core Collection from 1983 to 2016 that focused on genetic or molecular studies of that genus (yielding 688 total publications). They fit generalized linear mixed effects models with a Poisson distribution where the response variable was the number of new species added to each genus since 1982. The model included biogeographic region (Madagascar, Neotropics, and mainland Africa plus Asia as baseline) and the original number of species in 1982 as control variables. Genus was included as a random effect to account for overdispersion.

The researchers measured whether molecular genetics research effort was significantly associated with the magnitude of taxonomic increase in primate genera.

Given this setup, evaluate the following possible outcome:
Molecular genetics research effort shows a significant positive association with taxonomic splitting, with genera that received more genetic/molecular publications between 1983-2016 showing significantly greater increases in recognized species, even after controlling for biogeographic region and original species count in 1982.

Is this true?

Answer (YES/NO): NO